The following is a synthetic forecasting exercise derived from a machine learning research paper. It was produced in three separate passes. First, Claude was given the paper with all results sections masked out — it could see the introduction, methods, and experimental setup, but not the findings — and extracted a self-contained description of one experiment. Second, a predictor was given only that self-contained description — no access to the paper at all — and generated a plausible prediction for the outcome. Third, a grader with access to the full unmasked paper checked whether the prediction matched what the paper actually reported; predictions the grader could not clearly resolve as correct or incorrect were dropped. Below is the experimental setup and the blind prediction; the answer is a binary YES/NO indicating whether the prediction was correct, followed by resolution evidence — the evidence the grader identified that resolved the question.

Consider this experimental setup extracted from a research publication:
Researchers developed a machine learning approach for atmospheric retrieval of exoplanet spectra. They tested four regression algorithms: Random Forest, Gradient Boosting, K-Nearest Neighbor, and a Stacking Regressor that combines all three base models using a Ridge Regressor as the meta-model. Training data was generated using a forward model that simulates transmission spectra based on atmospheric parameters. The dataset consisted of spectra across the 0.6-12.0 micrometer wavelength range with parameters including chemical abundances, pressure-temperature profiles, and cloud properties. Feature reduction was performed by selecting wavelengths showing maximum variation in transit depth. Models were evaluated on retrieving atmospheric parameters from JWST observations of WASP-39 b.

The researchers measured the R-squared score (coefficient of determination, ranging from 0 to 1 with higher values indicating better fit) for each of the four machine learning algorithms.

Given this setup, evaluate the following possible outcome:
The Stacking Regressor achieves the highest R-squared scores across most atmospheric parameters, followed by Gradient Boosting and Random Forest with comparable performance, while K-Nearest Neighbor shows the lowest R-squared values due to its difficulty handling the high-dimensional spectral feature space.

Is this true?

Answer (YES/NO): NO